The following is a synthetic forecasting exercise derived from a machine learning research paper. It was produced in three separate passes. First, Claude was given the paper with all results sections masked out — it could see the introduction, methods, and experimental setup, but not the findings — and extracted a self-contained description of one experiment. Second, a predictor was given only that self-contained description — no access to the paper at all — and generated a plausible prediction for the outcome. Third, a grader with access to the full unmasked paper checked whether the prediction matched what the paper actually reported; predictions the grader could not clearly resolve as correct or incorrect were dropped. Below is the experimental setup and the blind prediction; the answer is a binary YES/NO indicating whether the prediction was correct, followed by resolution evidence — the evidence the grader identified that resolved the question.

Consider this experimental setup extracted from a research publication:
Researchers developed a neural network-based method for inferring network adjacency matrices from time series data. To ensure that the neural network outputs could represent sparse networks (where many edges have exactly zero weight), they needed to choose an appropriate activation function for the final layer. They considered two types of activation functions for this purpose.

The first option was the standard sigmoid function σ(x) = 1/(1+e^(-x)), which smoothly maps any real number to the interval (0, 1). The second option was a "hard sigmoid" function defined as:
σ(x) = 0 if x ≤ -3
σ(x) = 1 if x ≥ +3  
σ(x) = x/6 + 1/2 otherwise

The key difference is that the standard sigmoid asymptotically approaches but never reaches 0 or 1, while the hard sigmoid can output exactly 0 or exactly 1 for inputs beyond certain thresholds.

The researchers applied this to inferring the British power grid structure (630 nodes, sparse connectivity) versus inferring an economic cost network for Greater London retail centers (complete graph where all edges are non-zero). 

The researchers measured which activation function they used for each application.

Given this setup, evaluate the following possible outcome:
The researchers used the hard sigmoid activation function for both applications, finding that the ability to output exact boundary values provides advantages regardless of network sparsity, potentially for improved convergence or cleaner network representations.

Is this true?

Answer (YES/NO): NO